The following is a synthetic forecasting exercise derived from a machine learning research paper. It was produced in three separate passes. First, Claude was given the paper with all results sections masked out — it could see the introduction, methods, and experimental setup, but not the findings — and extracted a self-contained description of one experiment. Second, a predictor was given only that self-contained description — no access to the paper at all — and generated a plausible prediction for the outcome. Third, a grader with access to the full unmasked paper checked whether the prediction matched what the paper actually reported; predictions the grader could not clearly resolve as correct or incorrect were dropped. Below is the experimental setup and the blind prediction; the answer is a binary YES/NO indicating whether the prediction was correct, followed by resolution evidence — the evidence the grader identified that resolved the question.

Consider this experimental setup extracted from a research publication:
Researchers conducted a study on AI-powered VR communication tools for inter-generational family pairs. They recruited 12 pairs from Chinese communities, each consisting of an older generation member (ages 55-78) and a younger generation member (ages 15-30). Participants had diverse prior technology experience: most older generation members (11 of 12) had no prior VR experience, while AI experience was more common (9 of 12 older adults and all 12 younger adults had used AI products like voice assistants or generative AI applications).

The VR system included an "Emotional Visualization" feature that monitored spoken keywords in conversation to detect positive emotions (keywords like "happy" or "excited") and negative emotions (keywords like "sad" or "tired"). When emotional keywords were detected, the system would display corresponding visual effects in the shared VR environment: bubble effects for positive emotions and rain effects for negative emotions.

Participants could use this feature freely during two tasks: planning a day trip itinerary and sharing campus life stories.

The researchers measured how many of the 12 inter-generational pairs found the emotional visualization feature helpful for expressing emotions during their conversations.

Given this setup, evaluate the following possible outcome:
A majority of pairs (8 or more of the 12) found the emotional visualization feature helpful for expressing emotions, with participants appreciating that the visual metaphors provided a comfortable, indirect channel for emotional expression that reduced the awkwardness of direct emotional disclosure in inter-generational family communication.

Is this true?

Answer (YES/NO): NO